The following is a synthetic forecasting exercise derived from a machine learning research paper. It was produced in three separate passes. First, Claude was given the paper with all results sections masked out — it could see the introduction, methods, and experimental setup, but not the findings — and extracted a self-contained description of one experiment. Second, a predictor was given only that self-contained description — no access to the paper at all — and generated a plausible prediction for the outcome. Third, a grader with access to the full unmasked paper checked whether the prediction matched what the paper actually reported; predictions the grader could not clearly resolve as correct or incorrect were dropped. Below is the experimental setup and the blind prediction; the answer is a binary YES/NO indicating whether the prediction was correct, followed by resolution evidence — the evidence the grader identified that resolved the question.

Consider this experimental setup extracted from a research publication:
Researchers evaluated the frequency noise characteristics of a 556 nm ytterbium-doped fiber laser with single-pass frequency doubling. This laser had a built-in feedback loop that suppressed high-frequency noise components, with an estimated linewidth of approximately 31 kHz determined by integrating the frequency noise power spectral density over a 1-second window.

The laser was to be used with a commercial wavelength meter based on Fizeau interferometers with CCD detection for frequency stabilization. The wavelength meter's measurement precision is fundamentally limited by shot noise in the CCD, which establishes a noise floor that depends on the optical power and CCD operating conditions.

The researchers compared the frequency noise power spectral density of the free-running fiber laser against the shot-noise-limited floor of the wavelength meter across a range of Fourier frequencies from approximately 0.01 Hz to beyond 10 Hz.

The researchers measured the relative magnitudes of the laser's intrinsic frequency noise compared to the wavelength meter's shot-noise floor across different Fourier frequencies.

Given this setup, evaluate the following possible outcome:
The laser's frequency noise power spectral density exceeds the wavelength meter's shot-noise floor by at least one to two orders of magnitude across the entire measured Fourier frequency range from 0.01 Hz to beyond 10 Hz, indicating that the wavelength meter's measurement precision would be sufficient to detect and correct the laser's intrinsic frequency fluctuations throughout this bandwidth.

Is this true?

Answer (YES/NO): NO